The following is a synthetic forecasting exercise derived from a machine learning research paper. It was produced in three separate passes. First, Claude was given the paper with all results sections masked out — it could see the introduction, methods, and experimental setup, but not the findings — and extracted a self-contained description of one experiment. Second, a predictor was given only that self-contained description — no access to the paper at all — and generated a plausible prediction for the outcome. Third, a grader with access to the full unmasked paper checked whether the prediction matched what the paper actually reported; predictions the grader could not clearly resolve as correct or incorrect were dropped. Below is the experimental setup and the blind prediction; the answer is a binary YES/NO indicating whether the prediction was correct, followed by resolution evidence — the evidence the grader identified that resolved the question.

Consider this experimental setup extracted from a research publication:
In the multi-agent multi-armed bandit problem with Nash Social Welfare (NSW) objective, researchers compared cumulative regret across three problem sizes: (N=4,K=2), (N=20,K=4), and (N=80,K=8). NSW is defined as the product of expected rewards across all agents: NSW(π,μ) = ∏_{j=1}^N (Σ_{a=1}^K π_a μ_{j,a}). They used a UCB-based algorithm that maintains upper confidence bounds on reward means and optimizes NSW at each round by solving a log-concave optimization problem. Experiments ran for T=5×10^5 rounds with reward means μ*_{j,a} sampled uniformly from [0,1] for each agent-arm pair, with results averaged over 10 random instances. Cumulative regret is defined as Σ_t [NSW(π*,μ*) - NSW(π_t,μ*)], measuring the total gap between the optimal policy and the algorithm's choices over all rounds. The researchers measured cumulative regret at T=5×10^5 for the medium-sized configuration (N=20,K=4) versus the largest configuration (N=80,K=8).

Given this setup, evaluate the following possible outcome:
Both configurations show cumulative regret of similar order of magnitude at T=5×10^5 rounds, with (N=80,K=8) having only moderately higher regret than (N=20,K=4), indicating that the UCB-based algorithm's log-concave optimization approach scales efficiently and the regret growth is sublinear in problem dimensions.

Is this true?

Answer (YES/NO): NO